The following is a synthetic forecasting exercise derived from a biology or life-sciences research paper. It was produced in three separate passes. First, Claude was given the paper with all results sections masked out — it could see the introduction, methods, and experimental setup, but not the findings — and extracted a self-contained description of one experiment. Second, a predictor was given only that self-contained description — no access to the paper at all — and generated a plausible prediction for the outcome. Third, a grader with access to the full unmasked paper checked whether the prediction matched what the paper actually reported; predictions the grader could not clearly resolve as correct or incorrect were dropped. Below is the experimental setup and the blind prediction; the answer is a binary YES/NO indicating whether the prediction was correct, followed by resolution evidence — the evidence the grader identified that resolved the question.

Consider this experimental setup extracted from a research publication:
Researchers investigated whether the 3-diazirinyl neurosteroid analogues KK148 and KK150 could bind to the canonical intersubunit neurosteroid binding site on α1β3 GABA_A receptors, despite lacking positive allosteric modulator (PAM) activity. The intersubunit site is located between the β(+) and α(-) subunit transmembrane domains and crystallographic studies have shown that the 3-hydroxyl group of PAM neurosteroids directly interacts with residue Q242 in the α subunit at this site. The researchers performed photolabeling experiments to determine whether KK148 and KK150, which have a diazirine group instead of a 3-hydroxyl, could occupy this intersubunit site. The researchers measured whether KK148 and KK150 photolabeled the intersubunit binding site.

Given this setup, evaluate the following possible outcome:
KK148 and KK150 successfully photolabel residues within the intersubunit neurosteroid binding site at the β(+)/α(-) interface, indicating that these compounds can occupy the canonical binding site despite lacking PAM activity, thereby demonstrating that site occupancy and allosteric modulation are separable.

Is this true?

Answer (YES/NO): NO